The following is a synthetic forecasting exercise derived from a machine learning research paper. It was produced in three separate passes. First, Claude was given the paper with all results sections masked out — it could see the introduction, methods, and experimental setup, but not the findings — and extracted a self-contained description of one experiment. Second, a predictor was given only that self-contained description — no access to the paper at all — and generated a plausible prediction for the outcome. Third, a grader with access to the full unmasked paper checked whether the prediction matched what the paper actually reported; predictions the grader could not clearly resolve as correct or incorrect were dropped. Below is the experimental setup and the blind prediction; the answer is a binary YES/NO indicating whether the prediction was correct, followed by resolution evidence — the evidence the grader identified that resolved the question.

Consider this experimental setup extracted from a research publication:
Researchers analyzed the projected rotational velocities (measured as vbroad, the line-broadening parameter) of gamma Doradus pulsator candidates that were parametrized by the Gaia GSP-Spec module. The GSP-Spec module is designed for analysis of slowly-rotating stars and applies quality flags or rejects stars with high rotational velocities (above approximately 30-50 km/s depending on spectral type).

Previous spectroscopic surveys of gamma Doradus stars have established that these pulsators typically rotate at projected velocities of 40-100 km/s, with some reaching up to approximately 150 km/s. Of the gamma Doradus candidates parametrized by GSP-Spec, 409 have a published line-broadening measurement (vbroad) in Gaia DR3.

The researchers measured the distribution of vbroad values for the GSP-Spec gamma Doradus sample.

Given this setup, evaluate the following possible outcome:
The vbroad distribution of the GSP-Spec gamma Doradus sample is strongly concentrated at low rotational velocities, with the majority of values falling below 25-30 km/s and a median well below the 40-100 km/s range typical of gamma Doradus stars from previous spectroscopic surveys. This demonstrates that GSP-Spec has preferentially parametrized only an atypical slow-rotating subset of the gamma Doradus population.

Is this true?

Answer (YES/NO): YES